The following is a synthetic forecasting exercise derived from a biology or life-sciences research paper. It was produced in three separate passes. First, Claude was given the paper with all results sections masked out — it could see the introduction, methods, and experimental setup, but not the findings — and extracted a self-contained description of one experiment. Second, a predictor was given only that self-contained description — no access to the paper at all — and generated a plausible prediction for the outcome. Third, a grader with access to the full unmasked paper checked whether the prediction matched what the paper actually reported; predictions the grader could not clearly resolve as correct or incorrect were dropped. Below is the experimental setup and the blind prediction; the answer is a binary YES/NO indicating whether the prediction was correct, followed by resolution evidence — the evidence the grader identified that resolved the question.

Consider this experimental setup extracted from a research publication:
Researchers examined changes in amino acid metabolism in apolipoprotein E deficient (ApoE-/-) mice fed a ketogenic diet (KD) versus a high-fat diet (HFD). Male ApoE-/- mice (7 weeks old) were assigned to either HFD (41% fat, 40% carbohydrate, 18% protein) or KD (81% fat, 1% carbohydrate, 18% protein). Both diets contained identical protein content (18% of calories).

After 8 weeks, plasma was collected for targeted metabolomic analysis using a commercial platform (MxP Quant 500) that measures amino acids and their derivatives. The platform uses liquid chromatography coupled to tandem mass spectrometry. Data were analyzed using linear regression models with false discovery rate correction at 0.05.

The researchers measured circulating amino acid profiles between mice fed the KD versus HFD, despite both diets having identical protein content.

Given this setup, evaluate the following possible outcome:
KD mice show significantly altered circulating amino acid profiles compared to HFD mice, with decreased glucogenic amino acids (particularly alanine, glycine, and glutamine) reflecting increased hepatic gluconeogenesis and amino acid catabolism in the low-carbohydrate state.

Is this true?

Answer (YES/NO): NO